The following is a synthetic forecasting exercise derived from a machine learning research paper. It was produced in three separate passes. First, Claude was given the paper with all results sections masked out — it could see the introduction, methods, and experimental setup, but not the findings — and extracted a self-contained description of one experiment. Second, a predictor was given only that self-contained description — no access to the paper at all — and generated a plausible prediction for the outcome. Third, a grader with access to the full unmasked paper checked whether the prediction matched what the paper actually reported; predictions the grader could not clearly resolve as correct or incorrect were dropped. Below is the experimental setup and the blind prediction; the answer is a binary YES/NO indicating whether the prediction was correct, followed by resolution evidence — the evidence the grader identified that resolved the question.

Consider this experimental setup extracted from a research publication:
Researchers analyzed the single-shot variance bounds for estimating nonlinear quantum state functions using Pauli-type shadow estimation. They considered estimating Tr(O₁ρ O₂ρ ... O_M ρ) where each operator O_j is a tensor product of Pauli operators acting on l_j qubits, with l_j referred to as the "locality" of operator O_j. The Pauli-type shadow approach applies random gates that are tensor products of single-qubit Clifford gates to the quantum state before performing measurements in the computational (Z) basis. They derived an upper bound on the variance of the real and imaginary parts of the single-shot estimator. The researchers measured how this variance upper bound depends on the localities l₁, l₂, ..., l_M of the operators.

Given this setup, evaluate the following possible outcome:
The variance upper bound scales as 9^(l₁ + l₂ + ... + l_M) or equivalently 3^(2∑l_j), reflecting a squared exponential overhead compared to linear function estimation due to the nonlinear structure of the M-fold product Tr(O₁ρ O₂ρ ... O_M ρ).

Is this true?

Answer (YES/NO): NO